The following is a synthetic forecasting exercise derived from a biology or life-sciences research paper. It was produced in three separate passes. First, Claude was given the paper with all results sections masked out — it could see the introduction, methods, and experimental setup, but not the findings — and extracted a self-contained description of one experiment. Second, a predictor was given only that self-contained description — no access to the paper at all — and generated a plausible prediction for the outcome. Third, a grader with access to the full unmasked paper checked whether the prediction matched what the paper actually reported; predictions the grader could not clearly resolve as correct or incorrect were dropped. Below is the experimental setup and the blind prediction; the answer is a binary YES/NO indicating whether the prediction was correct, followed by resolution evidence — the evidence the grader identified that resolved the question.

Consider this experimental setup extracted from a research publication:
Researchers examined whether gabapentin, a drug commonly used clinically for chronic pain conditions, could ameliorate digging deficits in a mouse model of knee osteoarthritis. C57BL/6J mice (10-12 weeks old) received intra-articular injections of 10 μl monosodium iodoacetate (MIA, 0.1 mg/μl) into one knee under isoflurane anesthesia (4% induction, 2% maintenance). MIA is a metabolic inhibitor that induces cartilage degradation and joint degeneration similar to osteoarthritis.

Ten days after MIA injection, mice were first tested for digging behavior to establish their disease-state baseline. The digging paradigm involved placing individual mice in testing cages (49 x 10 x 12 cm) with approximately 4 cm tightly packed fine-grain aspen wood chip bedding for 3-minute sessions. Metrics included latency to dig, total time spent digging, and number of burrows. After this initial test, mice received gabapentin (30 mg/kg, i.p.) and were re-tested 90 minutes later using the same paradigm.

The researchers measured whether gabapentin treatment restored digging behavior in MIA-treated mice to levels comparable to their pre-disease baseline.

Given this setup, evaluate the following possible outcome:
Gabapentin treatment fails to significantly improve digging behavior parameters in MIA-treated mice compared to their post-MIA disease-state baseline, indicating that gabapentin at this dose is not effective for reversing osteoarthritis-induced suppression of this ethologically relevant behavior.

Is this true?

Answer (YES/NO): YES